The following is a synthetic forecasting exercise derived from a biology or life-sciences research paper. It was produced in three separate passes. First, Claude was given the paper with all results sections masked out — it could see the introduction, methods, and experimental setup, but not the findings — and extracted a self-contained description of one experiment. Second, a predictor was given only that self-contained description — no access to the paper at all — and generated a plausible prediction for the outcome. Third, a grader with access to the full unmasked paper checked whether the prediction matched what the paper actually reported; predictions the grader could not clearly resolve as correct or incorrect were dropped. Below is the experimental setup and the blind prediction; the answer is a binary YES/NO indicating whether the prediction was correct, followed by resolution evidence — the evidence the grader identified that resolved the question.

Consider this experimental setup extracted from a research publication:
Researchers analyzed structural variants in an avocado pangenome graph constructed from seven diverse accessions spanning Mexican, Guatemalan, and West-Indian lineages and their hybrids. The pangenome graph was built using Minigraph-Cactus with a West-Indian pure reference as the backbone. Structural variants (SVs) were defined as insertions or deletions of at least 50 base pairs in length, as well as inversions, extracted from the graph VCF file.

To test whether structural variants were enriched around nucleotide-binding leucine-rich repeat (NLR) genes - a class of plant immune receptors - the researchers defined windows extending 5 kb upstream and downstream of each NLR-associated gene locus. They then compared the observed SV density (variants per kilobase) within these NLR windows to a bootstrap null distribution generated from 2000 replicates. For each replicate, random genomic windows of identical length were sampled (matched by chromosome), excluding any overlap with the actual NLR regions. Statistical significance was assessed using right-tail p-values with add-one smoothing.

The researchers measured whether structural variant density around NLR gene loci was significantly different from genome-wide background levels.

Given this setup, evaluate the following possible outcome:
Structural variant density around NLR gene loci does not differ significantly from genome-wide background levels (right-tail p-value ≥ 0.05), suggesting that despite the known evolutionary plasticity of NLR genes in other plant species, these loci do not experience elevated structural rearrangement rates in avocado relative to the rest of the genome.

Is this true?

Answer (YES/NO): NO